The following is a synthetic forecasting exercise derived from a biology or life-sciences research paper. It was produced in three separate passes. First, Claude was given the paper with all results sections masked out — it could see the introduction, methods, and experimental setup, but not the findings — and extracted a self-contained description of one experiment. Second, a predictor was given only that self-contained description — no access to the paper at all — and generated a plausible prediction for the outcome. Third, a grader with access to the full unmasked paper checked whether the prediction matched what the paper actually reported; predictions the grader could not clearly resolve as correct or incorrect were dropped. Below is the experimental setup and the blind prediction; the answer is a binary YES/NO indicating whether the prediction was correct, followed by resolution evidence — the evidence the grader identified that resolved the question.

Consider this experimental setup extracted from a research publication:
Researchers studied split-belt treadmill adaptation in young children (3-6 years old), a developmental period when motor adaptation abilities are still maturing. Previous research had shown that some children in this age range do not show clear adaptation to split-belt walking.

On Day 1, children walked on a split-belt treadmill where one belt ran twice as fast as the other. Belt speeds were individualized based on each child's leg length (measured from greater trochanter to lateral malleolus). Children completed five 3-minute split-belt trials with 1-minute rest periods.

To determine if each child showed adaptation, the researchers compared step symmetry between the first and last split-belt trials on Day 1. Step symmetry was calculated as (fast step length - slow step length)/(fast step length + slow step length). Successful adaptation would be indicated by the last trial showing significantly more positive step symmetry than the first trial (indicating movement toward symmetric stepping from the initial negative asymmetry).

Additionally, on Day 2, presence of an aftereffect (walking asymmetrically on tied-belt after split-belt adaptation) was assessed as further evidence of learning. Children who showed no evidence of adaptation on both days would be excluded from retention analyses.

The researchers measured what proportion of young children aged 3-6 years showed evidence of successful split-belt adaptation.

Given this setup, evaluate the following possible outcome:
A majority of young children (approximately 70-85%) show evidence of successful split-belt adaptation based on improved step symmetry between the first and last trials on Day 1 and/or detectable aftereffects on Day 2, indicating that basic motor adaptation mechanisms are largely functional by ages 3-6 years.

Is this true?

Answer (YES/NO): NO